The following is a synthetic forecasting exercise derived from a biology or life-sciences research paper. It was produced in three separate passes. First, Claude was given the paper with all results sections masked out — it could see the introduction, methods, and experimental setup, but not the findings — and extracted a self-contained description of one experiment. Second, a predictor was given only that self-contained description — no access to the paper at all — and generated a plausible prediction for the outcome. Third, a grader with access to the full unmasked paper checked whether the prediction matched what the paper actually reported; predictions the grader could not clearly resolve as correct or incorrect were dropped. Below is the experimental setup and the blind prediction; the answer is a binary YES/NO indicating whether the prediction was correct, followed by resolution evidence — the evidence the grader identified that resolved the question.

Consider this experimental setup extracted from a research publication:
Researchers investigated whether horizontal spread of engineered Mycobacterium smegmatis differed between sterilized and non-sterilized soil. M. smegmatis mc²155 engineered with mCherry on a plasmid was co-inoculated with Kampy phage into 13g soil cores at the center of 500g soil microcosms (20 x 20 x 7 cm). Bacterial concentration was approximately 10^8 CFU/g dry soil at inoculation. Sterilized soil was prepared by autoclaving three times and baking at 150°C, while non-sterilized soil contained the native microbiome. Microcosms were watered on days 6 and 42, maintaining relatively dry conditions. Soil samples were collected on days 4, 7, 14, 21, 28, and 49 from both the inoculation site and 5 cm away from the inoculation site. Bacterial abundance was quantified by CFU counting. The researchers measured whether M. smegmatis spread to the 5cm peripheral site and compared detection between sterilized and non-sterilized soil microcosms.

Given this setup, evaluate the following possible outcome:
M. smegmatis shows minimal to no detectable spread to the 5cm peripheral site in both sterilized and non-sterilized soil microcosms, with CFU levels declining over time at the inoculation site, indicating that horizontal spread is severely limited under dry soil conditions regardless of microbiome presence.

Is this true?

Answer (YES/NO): YES